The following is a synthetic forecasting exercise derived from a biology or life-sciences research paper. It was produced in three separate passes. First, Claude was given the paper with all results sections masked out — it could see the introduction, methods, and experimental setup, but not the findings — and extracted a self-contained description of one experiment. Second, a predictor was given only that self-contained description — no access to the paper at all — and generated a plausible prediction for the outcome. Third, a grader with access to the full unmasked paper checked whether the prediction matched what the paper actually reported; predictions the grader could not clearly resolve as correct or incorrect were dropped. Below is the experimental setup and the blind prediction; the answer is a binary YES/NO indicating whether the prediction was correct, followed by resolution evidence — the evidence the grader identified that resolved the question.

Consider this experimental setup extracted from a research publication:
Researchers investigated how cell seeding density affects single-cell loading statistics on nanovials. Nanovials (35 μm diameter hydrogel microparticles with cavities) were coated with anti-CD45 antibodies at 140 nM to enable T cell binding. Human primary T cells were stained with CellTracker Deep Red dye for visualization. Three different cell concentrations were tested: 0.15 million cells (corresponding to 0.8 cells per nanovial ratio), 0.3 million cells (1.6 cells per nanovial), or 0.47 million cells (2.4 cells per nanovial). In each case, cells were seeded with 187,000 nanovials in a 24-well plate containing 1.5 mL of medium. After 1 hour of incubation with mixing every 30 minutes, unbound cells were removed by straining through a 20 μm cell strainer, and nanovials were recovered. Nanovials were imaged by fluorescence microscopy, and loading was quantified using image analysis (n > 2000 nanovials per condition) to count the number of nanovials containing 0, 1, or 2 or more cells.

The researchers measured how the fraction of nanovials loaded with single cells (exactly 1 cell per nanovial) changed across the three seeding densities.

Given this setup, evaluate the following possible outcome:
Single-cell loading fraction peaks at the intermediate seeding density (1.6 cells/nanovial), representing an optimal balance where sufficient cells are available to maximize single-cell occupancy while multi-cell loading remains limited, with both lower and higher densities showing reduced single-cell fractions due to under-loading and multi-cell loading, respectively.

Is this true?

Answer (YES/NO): YES